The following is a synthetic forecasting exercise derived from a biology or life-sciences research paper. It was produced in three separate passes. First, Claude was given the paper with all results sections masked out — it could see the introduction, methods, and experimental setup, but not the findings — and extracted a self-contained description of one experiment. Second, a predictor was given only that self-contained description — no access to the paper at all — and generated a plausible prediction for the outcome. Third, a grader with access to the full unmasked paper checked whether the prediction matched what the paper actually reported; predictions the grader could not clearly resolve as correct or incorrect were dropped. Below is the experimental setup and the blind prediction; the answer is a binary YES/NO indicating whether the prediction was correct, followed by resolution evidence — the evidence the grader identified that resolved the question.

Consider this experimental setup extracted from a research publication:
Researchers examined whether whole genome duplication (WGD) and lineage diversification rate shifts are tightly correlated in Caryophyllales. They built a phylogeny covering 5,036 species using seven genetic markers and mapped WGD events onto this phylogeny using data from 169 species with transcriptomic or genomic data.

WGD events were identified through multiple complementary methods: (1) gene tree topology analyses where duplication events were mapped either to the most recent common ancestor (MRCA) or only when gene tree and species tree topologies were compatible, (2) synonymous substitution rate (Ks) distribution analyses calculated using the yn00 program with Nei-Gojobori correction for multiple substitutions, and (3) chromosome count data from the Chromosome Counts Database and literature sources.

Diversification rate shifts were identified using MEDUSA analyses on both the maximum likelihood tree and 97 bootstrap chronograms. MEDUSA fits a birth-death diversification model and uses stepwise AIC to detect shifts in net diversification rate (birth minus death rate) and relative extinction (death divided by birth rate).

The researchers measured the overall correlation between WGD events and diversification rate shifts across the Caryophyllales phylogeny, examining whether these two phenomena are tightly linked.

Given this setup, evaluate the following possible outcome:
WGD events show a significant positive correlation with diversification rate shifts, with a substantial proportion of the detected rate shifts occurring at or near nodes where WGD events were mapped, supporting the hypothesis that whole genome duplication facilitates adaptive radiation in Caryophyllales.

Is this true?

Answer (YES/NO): NO